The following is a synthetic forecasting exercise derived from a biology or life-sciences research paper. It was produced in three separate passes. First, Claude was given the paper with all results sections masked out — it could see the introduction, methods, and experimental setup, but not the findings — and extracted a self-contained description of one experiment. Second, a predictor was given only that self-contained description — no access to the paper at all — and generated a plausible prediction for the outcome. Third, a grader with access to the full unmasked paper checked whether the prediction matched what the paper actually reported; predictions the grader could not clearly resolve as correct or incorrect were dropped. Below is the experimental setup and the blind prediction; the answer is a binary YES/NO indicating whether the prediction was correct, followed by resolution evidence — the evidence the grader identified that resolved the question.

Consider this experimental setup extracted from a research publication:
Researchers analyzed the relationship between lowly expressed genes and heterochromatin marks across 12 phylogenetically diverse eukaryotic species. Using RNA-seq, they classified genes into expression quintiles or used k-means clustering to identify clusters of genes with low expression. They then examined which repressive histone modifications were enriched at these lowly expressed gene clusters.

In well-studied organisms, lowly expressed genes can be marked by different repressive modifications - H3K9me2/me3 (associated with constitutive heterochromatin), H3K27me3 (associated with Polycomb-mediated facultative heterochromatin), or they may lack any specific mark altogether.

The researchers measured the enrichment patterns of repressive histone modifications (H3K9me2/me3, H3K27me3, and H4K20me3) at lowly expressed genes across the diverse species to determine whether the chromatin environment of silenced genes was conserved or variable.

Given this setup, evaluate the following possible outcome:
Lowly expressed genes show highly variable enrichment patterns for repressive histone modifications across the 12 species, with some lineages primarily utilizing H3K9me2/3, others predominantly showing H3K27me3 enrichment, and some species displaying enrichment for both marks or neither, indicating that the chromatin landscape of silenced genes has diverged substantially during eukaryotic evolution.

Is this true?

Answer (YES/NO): YES